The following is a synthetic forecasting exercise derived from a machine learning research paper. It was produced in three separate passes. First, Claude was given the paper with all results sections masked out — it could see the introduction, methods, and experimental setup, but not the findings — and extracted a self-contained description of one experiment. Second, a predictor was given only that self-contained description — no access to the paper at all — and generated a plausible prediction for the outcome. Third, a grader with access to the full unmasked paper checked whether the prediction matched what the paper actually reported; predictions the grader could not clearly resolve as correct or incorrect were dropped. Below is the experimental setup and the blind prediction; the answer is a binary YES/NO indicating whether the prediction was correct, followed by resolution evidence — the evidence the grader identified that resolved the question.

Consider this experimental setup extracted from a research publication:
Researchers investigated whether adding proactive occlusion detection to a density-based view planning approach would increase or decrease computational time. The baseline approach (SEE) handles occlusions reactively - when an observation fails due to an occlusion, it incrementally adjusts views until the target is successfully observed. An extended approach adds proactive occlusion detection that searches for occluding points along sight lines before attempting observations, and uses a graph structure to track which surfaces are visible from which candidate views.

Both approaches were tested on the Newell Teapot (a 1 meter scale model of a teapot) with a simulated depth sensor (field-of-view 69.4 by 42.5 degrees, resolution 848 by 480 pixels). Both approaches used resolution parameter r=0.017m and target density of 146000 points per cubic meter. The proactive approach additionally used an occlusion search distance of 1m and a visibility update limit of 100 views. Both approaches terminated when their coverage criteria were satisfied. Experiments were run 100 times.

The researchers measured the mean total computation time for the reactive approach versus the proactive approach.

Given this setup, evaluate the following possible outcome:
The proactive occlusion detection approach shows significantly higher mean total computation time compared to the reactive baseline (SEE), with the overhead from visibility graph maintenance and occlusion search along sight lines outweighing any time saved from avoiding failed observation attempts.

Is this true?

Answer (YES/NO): YES